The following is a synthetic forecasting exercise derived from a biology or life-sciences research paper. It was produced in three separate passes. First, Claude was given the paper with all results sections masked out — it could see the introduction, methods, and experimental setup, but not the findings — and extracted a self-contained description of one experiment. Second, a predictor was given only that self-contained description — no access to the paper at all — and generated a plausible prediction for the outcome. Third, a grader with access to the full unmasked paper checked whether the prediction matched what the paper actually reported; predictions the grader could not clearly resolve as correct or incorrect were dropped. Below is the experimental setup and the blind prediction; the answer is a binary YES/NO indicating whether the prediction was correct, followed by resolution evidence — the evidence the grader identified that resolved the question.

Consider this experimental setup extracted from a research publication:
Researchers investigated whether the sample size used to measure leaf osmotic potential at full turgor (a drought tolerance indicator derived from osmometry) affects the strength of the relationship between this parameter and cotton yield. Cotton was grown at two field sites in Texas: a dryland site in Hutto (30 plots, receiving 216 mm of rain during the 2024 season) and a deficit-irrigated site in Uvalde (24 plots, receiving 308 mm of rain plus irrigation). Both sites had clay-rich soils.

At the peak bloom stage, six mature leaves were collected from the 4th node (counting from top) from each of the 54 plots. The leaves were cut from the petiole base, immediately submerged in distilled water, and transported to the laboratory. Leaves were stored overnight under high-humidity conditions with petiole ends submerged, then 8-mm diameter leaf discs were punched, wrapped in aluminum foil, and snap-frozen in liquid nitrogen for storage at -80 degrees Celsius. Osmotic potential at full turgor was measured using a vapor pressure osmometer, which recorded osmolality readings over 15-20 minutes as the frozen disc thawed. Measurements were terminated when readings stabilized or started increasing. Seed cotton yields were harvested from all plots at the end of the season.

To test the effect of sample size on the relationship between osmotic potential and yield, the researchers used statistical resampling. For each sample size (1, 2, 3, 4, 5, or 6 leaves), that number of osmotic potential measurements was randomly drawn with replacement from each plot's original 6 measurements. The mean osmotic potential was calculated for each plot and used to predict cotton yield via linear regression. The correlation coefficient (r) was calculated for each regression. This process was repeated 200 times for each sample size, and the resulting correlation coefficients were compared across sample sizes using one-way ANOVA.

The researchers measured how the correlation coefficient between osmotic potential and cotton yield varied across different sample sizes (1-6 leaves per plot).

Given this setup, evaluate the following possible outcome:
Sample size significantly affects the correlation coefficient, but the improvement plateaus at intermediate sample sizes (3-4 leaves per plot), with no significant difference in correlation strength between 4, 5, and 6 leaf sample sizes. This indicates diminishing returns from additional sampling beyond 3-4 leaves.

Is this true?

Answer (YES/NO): NO